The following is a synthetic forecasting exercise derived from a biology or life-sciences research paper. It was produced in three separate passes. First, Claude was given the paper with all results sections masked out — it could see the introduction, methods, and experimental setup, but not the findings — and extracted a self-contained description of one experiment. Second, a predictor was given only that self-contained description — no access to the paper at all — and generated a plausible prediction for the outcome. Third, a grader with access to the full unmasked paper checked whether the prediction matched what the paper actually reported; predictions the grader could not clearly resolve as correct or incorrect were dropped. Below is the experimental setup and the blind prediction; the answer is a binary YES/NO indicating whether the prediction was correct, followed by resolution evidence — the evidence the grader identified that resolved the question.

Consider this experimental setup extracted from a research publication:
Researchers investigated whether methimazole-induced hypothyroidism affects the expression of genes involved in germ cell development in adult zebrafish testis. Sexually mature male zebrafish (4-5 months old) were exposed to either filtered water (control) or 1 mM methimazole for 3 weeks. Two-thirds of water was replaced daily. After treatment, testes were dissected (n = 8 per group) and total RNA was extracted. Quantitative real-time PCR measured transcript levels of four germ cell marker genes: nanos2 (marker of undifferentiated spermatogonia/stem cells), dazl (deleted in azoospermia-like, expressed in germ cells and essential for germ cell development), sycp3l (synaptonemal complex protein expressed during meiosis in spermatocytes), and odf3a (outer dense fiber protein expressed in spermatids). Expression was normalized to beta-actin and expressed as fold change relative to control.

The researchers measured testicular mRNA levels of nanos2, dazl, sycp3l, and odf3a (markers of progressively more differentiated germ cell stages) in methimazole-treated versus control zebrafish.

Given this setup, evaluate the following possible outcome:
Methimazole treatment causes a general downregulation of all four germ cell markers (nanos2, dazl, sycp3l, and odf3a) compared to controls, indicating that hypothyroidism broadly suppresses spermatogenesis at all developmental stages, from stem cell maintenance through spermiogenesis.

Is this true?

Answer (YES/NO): NO